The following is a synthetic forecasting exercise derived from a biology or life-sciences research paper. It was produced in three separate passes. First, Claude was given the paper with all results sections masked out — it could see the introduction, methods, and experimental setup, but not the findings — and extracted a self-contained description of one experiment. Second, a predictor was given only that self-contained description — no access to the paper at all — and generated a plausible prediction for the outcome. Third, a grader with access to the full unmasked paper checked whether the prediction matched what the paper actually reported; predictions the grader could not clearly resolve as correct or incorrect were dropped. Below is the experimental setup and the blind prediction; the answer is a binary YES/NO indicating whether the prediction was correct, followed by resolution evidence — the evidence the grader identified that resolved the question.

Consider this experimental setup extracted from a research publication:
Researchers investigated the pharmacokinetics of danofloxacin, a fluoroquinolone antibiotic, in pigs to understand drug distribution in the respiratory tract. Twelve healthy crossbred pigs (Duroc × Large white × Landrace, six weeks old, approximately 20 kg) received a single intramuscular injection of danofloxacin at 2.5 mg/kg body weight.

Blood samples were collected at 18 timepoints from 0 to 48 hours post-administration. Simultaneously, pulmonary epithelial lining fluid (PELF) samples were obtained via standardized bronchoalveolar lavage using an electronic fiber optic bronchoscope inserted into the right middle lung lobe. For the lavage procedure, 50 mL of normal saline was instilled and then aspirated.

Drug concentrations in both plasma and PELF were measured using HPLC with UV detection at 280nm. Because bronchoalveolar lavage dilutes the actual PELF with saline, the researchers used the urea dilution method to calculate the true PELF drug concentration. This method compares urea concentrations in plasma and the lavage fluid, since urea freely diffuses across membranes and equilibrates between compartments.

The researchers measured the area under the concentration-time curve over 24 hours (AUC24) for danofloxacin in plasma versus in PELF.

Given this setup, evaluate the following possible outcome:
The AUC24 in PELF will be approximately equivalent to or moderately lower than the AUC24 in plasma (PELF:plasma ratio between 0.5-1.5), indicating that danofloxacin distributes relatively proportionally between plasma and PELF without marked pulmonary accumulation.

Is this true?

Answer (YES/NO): NO